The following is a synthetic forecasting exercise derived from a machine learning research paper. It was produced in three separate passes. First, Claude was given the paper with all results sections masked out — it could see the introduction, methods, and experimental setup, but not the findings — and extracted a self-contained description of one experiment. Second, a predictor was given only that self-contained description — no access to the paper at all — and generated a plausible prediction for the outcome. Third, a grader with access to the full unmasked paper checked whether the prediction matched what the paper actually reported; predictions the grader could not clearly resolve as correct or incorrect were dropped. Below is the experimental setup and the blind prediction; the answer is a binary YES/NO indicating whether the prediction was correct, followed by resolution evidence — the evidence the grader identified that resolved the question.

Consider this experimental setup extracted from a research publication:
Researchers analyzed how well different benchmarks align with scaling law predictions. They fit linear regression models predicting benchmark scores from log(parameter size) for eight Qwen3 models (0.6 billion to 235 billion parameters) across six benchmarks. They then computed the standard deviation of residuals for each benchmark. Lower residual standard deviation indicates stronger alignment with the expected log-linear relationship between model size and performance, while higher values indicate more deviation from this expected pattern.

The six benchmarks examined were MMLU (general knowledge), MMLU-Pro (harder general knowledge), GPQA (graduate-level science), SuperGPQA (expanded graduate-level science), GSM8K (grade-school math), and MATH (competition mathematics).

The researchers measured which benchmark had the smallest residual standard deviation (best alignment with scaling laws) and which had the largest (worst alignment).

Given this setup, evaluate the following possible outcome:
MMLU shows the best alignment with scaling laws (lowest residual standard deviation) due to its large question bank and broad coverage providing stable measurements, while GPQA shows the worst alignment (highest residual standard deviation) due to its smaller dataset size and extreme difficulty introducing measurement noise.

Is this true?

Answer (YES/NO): NO